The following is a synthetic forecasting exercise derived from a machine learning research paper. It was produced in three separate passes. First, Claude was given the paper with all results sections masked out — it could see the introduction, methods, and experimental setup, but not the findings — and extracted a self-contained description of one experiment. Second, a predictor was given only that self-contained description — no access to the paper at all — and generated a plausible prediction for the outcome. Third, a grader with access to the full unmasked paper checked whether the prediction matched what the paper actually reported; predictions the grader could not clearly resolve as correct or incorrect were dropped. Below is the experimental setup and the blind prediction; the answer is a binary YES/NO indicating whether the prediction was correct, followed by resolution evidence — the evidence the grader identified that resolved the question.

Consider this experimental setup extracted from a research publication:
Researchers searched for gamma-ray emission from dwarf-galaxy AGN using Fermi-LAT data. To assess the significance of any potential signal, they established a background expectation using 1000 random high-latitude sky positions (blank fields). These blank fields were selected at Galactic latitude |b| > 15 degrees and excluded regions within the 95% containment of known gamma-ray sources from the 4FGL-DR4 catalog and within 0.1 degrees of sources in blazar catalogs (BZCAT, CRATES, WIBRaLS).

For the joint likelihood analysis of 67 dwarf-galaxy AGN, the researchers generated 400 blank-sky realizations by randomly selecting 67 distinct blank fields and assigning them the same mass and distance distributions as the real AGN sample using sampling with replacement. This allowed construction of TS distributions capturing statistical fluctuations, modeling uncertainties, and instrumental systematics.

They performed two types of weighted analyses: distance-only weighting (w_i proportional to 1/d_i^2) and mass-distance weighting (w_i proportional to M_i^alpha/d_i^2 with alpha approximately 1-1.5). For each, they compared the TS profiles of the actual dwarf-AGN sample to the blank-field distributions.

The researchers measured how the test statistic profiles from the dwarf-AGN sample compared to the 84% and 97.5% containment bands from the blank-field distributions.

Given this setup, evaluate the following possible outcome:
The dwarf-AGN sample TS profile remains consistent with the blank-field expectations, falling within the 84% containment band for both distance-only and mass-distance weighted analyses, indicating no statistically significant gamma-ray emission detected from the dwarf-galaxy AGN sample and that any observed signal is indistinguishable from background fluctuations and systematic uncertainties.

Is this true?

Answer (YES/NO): NO